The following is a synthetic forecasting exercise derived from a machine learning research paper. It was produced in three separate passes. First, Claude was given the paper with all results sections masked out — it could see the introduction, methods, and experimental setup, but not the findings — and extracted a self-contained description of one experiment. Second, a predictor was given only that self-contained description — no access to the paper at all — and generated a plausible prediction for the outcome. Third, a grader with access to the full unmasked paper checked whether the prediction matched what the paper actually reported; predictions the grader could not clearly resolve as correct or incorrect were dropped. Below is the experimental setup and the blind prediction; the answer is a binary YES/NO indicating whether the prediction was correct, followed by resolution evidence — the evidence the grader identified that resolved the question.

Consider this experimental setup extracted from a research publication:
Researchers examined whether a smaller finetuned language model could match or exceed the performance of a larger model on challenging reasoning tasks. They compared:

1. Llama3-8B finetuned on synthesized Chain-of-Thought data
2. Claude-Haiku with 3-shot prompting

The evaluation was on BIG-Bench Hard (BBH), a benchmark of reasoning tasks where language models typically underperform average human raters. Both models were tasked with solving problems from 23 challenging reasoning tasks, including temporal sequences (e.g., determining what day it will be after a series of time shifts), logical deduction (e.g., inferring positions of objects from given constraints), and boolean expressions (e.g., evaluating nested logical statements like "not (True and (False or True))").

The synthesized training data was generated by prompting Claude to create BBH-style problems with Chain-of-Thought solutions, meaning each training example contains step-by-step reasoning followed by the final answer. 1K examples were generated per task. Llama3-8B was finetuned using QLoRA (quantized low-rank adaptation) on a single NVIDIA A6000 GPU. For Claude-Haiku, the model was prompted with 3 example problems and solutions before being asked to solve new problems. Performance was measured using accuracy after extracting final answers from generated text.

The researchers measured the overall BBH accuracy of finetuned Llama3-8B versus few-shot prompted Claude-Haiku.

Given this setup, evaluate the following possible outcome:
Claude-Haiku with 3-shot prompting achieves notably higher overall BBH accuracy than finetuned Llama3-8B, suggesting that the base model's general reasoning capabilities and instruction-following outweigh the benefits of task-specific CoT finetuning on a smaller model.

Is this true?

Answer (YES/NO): YES